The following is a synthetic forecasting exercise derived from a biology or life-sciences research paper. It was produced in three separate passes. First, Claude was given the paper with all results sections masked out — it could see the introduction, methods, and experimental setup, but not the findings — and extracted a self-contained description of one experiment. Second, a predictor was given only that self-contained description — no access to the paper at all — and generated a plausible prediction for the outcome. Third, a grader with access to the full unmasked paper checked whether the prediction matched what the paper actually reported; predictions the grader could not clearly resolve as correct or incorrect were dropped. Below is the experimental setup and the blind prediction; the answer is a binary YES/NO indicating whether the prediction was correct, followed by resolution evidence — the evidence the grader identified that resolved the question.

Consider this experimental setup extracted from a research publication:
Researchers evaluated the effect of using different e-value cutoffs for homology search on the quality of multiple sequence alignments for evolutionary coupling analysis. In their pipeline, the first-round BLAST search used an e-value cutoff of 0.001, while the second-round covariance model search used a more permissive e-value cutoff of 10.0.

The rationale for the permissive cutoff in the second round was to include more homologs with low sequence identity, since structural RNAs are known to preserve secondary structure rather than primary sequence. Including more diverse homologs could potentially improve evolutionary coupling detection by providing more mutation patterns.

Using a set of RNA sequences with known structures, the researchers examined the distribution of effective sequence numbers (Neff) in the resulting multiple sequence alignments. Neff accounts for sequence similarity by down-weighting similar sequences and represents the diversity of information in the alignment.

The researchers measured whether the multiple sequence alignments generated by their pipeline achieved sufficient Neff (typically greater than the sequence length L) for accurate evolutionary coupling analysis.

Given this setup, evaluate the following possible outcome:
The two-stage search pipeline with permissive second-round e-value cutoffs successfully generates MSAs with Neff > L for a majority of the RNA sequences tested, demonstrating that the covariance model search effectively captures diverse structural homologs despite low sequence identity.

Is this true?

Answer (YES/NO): NO